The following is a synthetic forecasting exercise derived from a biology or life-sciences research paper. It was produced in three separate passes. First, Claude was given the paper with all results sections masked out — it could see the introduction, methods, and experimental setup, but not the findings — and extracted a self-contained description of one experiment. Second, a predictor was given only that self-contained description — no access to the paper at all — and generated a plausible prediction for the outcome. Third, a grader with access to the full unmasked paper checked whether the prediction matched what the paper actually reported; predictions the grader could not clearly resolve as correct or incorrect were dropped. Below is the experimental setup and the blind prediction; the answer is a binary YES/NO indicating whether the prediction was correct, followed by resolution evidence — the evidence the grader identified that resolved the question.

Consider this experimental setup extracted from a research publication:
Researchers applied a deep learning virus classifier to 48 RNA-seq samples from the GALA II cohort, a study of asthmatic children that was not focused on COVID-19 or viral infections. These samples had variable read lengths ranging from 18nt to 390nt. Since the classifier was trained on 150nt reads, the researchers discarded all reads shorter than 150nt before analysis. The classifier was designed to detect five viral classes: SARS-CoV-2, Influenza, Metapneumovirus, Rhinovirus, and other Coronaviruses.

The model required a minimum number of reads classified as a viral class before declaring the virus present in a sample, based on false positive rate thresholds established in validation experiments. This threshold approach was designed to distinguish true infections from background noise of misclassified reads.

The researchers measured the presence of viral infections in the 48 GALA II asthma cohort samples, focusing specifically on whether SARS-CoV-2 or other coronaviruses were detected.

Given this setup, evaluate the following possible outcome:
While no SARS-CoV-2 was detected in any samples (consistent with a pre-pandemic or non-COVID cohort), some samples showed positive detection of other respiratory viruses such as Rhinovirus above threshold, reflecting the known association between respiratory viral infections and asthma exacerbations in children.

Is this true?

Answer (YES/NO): YES